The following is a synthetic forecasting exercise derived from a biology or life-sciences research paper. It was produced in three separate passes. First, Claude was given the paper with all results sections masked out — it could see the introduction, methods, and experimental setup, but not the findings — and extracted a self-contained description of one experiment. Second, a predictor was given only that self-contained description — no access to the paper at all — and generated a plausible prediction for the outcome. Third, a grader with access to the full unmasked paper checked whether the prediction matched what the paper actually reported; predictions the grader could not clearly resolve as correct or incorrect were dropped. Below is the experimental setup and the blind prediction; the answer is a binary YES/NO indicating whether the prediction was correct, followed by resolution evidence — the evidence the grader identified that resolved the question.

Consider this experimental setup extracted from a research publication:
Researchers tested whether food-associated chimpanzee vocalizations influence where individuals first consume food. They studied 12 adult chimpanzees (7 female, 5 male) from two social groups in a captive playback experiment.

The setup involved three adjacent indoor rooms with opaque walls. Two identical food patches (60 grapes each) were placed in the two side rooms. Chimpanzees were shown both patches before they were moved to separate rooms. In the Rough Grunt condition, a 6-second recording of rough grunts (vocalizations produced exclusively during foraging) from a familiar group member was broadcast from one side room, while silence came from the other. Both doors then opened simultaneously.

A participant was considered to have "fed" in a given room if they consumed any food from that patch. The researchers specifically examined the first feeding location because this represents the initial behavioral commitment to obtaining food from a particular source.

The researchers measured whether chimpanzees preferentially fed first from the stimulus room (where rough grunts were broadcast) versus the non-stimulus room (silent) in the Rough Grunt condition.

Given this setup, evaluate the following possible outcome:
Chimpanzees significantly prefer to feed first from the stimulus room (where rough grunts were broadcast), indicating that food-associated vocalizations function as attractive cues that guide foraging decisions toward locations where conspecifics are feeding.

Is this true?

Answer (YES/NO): NO